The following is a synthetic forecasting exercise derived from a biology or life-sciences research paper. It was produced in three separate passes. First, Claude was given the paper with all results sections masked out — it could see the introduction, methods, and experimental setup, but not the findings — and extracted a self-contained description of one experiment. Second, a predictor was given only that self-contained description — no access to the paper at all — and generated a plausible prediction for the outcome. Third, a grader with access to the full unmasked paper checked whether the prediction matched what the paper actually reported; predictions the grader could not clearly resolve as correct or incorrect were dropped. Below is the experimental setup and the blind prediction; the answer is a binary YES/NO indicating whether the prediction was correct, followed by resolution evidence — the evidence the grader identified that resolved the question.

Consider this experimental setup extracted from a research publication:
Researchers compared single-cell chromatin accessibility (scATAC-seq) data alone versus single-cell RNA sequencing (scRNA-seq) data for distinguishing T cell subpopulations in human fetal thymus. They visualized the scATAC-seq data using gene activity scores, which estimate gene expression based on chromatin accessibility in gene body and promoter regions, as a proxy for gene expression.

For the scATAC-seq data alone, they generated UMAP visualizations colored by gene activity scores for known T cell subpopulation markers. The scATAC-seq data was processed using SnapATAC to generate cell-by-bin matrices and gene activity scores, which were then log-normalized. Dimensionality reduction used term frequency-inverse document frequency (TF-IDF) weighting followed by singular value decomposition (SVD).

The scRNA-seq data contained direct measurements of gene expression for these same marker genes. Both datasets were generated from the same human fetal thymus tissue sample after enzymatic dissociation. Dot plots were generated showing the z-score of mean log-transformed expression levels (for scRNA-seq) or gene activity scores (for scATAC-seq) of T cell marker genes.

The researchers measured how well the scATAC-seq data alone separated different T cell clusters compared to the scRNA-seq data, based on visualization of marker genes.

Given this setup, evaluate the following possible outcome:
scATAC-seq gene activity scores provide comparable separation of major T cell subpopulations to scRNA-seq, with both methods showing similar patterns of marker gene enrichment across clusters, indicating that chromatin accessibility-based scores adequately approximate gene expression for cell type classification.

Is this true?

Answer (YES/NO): NO